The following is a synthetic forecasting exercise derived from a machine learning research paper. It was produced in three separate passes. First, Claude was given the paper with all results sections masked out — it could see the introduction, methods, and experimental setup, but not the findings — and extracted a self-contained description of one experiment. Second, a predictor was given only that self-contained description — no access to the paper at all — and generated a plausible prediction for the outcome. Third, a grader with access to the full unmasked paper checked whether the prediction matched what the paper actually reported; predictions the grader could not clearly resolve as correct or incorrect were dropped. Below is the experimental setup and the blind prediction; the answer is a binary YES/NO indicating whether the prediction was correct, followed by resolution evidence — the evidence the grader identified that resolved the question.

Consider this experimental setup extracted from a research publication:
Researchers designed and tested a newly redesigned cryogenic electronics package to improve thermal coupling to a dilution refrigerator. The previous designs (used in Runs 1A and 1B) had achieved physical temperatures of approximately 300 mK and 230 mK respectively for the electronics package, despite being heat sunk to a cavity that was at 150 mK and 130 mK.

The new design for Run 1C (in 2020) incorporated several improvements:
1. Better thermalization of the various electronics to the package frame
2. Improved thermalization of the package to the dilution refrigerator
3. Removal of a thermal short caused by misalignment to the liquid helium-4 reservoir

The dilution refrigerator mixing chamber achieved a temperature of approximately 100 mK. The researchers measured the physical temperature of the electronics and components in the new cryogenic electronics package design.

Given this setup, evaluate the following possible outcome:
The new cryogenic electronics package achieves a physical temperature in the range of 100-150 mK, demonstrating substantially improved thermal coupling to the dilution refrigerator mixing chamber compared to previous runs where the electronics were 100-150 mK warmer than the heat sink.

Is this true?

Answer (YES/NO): YES